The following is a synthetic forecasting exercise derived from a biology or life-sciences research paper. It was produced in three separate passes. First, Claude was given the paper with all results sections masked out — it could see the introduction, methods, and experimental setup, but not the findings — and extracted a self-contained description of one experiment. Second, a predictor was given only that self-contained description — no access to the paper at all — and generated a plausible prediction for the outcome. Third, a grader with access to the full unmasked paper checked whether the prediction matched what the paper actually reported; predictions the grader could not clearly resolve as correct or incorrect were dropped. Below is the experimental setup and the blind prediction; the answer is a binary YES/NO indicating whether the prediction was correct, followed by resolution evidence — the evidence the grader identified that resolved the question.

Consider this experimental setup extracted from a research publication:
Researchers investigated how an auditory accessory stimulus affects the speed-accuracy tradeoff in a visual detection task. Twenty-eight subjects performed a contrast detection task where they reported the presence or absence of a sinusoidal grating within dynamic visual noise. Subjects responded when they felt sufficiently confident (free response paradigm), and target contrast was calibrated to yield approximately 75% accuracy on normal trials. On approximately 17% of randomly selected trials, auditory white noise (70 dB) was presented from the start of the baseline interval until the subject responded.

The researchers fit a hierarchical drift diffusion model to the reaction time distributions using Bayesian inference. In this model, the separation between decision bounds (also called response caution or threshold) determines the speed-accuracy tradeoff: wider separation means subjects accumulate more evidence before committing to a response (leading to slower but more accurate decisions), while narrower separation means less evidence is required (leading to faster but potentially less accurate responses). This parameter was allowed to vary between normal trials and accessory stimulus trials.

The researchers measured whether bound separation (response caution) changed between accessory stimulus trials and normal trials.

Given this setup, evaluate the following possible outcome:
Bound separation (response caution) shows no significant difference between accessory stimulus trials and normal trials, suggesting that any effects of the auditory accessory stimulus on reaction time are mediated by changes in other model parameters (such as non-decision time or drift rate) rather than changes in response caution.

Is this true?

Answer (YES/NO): NO